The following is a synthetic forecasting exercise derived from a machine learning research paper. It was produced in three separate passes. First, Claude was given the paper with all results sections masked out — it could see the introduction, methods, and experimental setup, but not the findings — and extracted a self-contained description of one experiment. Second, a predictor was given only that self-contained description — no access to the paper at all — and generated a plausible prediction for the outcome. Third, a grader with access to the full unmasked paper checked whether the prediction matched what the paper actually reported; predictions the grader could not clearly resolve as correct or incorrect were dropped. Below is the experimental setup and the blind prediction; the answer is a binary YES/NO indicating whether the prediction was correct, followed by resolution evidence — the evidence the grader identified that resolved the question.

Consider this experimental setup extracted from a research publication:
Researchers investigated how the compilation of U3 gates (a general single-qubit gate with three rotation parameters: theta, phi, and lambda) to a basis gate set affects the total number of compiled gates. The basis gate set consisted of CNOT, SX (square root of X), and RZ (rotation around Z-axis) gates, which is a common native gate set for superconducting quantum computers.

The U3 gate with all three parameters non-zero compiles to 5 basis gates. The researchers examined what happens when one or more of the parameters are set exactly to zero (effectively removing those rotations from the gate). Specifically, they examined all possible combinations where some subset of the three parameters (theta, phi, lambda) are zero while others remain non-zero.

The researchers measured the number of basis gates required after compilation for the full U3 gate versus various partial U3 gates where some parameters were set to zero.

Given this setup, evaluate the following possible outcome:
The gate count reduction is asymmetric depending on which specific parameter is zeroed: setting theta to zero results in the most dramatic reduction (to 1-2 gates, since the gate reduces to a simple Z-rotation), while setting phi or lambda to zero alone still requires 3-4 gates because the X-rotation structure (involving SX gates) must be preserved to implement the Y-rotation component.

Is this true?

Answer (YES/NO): YES